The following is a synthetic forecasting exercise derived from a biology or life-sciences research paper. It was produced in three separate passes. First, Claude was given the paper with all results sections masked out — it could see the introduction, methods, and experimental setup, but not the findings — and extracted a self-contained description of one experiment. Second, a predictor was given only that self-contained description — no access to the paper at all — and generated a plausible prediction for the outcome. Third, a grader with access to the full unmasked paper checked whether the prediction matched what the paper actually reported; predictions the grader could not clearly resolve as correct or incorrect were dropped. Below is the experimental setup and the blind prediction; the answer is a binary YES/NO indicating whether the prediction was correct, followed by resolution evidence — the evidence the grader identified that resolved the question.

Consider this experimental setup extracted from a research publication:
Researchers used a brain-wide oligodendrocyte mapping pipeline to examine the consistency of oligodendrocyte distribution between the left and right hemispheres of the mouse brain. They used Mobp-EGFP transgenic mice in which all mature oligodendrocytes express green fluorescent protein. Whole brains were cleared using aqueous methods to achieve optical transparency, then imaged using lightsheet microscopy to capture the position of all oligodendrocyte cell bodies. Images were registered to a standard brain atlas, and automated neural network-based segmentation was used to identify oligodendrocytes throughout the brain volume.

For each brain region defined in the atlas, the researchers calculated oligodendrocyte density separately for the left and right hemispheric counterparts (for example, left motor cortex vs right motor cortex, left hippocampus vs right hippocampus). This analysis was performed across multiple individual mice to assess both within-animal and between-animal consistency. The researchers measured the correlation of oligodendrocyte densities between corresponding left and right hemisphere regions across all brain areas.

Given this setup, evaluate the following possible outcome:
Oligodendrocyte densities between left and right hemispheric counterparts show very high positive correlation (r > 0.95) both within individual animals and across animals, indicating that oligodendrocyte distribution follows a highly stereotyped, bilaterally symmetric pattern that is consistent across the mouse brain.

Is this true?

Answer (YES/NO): YES